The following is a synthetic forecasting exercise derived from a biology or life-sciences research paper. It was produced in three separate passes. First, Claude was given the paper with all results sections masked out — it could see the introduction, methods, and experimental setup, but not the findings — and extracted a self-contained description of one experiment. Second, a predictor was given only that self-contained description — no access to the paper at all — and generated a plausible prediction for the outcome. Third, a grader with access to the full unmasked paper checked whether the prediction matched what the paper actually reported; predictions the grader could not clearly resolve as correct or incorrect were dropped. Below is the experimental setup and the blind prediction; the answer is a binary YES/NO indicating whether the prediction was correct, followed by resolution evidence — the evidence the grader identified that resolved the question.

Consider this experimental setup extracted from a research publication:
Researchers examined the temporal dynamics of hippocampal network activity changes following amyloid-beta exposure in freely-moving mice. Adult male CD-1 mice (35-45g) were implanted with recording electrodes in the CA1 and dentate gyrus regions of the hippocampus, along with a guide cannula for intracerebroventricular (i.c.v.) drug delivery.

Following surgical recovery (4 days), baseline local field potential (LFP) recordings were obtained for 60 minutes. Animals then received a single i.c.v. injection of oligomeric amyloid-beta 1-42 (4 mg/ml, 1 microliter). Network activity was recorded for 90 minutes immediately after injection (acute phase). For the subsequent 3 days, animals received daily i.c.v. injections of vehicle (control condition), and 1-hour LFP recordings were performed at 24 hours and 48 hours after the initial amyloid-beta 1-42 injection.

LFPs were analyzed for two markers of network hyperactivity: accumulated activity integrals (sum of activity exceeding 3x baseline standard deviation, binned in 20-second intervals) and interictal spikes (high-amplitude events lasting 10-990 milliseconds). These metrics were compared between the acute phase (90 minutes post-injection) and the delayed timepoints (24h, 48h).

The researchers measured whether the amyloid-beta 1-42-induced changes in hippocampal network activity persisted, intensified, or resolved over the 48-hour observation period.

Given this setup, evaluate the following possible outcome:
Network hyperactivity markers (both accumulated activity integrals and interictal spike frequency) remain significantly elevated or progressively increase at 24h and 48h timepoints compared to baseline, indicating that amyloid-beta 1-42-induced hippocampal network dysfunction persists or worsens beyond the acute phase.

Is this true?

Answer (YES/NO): YES